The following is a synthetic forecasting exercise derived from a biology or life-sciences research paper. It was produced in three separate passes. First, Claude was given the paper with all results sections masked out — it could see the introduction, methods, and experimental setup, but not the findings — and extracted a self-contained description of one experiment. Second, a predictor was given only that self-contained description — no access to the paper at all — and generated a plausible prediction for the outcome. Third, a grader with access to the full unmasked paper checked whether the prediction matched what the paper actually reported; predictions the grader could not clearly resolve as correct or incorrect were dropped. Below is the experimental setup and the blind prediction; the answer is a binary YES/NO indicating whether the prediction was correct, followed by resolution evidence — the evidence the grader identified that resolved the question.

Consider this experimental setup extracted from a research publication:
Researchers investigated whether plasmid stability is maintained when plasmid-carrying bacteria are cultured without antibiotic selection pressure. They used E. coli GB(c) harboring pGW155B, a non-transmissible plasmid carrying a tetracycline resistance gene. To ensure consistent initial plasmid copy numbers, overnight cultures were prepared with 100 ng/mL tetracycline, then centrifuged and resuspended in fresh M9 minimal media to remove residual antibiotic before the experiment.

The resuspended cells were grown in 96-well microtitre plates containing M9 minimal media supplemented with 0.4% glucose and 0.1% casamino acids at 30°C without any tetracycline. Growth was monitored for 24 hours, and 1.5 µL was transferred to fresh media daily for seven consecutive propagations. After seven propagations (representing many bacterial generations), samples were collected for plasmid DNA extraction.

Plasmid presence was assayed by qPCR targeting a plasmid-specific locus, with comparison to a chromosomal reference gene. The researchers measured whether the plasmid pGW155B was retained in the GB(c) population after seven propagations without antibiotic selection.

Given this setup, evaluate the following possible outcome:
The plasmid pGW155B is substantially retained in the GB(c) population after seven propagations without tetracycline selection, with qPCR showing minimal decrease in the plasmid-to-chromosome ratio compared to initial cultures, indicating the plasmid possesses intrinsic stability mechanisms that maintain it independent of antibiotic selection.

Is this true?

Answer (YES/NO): NO